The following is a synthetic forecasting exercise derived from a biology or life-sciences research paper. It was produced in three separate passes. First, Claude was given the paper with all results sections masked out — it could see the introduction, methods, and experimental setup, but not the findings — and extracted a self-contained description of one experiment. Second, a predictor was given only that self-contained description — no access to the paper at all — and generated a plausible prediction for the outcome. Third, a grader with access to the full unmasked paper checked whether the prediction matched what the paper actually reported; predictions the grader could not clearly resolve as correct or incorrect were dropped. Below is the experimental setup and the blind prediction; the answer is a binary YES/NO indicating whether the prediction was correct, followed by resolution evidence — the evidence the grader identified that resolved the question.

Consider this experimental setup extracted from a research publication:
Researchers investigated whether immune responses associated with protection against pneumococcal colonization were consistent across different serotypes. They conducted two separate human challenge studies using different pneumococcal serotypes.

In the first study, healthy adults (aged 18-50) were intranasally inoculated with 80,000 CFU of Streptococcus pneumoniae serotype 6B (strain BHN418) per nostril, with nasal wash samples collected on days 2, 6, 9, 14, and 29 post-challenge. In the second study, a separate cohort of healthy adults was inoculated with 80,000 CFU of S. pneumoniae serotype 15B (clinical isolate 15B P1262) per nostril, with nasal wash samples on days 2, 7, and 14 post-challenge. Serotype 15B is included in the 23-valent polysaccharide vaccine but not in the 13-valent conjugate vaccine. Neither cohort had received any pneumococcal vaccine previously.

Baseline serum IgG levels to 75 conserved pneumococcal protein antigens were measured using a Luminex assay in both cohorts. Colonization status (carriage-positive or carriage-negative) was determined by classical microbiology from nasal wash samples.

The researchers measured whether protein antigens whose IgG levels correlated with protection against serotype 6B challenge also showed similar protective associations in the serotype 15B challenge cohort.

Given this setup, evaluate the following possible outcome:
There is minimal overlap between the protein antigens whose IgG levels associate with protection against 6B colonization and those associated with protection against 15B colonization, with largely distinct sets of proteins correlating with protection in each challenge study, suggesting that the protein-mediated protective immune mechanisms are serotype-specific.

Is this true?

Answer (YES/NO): NO